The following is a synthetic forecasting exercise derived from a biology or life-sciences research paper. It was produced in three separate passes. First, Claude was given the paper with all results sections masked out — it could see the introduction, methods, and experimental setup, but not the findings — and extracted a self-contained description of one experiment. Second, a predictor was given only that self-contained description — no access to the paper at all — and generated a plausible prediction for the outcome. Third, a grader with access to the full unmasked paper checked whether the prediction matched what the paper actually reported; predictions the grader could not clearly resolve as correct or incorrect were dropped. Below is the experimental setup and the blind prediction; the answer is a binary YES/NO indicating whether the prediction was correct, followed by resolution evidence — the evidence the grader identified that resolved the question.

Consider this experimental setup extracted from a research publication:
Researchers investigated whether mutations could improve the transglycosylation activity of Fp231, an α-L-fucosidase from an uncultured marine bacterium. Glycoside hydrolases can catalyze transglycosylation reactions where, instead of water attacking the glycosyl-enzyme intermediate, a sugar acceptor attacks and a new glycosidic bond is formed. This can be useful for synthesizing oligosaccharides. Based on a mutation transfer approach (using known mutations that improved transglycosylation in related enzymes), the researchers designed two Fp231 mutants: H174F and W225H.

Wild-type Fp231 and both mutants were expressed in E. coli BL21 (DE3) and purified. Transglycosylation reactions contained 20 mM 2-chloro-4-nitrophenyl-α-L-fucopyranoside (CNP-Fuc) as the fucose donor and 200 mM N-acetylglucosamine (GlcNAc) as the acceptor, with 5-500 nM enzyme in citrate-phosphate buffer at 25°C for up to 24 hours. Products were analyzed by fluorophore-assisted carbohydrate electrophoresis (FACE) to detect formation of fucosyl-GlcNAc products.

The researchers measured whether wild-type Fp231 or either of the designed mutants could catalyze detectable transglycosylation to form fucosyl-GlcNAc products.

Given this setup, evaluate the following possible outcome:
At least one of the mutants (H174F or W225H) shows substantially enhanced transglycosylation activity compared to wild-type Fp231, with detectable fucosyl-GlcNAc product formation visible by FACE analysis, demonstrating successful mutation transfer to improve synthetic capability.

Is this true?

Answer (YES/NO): NO